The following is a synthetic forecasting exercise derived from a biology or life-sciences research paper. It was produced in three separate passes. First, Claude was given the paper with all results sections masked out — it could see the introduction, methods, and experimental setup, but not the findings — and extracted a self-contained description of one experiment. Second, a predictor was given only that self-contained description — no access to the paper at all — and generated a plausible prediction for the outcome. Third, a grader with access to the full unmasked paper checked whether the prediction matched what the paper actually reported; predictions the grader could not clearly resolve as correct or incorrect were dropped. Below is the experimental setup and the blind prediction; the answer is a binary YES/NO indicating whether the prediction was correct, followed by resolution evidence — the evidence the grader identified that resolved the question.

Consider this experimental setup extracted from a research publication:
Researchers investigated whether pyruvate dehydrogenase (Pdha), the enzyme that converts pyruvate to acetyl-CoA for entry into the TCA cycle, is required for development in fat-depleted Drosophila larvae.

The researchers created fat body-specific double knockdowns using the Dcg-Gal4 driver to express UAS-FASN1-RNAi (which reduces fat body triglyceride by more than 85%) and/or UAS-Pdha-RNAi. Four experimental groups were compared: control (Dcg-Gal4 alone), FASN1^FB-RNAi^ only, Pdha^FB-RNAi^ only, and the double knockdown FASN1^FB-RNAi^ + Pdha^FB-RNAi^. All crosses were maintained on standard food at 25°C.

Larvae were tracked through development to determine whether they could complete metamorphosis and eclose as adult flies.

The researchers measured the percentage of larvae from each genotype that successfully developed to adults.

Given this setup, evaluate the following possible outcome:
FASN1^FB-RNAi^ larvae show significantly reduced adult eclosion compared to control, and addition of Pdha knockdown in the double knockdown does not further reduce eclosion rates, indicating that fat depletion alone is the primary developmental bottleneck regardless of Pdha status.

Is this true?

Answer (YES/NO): NO